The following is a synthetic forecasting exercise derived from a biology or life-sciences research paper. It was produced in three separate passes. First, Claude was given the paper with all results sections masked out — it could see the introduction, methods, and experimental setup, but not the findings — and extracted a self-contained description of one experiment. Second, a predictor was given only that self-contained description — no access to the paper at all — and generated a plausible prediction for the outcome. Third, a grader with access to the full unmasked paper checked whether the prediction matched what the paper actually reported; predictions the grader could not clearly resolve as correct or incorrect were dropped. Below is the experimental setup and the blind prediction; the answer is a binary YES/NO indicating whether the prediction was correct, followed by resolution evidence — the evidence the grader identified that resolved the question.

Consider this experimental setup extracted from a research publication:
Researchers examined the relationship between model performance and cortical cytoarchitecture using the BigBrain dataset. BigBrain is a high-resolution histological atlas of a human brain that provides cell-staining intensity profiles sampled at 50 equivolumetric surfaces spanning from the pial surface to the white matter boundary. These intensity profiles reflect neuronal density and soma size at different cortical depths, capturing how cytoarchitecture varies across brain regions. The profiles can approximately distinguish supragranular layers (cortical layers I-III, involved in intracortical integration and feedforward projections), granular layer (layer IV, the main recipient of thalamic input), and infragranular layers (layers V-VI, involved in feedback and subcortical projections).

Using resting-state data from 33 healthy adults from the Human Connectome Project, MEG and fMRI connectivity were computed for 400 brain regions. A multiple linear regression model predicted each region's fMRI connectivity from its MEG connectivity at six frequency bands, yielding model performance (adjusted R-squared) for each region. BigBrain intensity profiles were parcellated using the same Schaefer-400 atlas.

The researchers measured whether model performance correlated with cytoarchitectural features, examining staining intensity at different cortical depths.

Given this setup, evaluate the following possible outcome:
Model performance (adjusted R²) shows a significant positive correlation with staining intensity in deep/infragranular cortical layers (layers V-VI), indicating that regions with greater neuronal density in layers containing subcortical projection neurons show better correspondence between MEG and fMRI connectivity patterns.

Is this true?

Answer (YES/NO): NO